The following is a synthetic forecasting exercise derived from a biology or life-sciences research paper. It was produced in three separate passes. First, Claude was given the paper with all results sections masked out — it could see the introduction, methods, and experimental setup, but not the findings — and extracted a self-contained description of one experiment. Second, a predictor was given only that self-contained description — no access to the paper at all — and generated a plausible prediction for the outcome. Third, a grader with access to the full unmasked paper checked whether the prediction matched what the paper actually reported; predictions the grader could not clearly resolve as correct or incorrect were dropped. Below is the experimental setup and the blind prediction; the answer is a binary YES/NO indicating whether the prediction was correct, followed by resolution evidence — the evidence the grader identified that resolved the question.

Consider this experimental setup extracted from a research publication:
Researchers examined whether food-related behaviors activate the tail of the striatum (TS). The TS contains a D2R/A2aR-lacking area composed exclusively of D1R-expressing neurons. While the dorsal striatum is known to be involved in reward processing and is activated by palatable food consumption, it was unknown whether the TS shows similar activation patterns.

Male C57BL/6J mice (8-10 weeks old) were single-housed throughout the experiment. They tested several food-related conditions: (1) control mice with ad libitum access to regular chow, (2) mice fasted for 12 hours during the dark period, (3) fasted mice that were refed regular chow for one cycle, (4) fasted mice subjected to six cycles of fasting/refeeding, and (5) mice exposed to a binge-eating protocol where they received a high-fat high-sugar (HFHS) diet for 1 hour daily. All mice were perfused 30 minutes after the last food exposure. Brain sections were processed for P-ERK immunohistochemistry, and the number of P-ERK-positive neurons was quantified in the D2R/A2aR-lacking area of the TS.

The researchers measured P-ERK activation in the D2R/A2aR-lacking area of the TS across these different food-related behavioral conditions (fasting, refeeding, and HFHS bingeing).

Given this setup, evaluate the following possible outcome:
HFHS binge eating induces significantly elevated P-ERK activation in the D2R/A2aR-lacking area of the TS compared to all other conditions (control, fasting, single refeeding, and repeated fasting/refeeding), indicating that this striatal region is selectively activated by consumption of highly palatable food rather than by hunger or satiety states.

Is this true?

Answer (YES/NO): NO